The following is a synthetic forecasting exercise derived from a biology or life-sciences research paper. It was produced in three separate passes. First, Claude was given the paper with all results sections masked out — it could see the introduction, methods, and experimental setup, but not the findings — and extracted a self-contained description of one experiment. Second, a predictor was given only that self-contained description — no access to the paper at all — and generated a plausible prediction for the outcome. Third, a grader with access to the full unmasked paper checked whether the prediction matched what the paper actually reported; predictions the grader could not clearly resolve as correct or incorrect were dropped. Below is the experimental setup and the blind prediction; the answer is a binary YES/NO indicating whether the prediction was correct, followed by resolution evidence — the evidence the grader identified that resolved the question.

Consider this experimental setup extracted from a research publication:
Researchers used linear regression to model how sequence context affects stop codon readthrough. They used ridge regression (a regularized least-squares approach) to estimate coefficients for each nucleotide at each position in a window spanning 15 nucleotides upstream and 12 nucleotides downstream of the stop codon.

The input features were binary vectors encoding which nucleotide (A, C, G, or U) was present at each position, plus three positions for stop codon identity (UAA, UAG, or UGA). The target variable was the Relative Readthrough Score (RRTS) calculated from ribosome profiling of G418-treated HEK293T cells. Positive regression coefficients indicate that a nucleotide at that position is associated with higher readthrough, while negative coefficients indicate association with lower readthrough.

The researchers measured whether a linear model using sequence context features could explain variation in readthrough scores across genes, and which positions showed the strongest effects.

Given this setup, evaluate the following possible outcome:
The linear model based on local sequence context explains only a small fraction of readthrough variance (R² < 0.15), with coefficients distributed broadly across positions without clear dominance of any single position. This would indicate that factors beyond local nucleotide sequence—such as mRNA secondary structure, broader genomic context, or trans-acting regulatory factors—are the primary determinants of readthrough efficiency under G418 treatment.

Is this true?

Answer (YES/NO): NO